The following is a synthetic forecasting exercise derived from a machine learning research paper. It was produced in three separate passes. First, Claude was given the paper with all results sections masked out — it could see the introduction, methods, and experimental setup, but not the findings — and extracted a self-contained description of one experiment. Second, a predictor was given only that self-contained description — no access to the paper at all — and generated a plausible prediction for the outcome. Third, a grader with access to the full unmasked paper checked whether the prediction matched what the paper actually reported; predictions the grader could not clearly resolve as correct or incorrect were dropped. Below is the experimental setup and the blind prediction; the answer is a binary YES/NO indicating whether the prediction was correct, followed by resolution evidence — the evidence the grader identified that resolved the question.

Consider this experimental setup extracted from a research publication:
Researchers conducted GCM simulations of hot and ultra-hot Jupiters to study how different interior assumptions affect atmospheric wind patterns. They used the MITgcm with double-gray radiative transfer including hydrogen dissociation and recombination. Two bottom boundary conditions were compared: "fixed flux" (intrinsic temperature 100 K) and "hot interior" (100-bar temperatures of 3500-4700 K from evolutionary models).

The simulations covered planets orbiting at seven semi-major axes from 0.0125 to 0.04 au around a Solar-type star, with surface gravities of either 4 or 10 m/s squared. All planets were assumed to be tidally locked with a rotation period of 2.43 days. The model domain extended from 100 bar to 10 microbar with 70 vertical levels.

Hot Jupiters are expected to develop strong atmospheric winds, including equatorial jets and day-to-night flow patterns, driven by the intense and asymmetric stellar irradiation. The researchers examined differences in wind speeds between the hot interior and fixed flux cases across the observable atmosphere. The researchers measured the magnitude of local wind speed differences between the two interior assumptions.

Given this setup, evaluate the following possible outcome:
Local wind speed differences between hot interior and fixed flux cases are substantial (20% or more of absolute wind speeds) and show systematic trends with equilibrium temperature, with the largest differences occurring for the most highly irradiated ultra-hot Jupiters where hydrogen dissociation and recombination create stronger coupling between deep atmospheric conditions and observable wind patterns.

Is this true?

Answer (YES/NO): NO